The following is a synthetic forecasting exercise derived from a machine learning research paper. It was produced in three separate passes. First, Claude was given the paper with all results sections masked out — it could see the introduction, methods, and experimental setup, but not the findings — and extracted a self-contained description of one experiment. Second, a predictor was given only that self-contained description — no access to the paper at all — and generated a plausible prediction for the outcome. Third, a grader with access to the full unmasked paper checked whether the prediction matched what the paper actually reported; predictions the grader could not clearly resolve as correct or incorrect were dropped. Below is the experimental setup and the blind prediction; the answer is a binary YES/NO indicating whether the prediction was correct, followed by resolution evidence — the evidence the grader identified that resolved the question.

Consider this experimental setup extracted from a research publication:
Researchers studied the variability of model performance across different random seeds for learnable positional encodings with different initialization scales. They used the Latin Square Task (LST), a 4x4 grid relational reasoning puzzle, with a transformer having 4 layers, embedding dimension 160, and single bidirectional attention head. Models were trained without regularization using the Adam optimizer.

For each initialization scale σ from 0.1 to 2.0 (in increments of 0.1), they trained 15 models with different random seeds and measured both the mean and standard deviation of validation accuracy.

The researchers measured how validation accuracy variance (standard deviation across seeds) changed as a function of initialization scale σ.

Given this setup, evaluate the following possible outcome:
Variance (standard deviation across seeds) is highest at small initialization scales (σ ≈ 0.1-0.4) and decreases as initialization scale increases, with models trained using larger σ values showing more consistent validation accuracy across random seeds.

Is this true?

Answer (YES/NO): NO